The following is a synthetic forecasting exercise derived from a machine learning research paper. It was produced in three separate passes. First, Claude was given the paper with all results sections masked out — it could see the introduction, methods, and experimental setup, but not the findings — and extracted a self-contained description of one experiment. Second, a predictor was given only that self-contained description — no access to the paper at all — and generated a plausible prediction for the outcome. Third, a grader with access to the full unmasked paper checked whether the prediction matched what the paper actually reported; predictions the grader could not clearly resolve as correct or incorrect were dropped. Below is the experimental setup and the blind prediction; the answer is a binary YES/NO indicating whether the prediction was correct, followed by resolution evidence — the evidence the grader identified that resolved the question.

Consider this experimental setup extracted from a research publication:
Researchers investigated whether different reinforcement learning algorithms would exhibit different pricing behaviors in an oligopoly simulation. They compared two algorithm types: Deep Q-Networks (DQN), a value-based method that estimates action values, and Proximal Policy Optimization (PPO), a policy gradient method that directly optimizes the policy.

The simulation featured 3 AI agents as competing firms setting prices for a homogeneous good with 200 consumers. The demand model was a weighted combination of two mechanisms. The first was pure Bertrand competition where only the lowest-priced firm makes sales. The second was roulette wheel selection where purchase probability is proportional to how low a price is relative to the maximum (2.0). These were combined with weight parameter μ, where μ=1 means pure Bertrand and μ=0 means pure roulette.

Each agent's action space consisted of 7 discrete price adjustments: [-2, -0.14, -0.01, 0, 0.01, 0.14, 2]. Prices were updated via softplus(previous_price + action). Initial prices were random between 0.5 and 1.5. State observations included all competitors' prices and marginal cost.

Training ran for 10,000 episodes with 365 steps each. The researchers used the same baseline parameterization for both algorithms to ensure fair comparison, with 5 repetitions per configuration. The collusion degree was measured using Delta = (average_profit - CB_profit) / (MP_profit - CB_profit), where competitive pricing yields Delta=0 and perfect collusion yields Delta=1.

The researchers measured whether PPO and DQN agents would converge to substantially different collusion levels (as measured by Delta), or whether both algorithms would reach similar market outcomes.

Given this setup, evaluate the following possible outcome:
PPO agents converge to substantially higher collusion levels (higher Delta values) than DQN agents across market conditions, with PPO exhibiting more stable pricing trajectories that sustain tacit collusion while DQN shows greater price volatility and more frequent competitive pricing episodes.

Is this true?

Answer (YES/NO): NO